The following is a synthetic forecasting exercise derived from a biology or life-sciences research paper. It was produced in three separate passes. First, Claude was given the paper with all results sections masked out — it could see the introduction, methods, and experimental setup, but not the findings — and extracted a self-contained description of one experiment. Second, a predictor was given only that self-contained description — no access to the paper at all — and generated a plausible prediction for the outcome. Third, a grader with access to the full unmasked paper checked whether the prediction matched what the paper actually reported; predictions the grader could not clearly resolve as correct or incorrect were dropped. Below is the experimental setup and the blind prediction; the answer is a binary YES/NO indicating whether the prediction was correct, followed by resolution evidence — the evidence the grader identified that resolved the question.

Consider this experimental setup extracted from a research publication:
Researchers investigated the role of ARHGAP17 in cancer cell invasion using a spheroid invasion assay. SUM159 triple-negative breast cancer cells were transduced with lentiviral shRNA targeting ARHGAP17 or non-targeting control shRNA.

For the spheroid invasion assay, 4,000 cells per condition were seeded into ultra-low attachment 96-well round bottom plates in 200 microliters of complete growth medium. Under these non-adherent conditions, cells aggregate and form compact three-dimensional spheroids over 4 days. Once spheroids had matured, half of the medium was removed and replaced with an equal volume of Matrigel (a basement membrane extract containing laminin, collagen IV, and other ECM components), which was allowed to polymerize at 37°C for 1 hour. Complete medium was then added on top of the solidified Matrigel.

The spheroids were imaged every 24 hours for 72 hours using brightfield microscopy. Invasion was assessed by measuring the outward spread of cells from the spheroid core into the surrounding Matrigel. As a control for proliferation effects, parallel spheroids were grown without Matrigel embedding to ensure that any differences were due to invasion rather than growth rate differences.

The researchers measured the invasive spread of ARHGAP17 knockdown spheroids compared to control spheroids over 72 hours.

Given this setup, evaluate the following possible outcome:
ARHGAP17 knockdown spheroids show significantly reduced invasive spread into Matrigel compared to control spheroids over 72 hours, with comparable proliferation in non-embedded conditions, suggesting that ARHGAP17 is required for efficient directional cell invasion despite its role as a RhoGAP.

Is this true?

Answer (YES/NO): NO